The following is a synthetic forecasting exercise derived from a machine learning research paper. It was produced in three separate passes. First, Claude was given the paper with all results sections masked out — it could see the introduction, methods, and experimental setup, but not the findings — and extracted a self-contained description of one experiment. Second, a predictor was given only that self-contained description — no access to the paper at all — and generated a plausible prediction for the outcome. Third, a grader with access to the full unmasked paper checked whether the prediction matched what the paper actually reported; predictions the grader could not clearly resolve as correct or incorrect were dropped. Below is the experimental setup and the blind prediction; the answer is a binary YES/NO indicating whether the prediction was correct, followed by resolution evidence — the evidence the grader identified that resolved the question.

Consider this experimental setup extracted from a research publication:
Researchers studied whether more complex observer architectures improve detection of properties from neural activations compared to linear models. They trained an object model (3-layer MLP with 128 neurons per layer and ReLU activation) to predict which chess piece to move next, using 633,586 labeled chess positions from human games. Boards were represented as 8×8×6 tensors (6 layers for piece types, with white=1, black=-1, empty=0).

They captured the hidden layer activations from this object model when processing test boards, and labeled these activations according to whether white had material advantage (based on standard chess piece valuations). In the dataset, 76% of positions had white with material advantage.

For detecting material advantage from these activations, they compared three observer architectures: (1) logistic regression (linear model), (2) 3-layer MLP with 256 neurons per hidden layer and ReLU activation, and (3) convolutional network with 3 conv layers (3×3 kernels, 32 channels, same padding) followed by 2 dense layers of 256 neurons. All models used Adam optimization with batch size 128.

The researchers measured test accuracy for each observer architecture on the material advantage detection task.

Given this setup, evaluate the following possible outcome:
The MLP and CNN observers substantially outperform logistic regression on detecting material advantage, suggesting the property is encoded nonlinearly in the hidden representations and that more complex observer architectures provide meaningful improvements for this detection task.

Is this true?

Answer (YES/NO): NO